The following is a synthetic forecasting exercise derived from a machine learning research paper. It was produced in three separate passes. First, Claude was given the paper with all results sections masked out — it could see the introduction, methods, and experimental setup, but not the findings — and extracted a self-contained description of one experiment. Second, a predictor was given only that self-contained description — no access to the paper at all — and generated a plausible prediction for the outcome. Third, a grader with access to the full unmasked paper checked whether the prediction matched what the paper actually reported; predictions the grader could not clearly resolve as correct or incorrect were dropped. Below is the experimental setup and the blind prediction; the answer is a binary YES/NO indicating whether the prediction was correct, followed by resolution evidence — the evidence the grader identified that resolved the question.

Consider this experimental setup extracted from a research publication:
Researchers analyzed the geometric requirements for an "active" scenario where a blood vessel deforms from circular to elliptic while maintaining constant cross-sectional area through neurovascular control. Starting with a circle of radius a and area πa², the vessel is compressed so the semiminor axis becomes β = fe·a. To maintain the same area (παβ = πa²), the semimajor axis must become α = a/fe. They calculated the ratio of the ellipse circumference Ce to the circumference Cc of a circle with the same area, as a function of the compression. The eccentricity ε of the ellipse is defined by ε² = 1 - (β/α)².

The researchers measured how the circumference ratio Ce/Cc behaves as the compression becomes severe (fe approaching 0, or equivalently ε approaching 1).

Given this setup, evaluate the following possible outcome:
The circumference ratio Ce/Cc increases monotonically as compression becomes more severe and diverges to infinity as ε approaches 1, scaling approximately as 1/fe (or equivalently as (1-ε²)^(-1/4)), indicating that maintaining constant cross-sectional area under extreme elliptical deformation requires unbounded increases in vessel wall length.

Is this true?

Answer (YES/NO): YES